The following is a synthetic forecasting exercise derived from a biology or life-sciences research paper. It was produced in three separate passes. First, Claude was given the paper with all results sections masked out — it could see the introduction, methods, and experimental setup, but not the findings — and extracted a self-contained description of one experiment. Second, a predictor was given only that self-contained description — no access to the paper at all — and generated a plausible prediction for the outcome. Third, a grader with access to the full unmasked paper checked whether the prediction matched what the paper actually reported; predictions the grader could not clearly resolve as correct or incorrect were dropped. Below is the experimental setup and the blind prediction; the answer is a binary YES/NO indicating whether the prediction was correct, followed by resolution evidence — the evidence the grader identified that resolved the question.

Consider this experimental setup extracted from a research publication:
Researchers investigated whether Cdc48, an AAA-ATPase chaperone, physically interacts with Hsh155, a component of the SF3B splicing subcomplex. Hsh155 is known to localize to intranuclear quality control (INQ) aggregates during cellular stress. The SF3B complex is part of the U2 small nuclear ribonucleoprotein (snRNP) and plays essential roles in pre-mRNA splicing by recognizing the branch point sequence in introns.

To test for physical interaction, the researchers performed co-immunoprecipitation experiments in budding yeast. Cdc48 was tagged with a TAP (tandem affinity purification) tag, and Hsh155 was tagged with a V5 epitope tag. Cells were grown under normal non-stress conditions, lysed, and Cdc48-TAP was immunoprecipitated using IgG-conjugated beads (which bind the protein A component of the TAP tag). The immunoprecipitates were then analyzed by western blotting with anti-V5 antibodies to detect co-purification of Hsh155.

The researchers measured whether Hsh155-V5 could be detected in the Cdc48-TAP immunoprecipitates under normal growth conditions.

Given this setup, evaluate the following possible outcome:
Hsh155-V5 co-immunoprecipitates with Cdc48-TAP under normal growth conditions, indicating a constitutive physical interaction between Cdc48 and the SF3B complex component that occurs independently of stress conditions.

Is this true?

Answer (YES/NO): YES